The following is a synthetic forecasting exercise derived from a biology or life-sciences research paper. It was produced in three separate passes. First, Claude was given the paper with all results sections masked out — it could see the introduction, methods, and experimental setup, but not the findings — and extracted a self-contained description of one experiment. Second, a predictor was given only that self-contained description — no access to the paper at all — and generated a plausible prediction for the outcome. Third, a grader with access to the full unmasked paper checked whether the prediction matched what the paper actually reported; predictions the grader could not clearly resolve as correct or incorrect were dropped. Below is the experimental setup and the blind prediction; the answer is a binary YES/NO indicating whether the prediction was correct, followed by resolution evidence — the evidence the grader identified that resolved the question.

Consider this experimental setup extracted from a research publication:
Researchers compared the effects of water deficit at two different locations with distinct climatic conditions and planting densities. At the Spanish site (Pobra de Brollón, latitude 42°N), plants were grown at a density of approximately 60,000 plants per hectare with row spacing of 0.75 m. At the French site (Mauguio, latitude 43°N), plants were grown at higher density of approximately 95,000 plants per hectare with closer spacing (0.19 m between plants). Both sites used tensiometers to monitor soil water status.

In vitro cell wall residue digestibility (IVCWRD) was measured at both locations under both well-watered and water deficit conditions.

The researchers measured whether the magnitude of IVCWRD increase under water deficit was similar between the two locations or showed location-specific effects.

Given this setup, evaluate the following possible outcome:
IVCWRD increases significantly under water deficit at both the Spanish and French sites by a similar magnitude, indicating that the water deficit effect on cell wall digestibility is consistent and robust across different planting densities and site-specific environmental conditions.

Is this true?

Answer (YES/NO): NO